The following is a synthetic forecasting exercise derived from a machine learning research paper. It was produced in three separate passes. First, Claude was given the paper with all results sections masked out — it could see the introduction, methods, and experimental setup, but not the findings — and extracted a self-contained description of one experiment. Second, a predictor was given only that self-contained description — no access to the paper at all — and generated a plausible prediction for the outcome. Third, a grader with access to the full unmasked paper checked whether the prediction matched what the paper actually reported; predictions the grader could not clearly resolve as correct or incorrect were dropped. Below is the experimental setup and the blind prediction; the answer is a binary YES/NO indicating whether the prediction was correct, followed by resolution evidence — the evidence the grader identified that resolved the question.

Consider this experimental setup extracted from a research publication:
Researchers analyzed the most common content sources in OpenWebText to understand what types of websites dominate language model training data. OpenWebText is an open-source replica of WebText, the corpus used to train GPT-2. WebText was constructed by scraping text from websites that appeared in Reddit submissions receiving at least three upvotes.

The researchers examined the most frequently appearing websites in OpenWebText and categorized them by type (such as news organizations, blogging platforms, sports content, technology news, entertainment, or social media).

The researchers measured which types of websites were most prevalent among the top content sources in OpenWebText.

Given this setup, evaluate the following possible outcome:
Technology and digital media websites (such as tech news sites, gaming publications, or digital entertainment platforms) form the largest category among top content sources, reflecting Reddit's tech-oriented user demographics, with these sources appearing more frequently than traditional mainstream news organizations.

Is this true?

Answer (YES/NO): NO